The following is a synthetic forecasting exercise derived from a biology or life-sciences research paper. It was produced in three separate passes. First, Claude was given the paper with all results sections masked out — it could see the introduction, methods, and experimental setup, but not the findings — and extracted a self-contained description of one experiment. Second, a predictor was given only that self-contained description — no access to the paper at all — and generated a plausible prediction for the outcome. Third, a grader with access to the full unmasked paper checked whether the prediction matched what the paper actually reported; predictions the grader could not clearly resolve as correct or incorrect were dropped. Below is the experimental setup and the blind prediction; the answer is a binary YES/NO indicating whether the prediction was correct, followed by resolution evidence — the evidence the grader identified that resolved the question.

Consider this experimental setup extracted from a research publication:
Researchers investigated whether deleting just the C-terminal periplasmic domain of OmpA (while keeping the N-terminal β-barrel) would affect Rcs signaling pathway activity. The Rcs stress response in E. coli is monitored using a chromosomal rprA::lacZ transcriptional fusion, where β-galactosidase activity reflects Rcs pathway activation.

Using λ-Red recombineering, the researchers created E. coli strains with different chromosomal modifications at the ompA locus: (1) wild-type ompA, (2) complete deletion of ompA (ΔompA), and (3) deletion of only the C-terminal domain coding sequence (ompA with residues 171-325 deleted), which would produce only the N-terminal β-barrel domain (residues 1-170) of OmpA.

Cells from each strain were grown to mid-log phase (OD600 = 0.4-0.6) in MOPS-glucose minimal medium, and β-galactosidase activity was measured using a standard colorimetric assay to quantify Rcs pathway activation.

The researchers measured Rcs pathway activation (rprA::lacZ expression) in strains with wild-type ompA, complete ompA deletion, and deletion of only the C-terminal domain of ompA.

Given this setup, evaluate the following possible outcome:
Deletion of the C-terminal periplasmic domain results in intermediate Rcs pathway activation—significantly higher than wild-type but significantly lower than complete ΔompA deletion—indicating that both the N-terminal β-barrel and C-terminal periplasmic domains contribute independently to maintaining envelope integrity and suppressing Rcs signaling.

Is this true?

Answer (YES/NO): NO